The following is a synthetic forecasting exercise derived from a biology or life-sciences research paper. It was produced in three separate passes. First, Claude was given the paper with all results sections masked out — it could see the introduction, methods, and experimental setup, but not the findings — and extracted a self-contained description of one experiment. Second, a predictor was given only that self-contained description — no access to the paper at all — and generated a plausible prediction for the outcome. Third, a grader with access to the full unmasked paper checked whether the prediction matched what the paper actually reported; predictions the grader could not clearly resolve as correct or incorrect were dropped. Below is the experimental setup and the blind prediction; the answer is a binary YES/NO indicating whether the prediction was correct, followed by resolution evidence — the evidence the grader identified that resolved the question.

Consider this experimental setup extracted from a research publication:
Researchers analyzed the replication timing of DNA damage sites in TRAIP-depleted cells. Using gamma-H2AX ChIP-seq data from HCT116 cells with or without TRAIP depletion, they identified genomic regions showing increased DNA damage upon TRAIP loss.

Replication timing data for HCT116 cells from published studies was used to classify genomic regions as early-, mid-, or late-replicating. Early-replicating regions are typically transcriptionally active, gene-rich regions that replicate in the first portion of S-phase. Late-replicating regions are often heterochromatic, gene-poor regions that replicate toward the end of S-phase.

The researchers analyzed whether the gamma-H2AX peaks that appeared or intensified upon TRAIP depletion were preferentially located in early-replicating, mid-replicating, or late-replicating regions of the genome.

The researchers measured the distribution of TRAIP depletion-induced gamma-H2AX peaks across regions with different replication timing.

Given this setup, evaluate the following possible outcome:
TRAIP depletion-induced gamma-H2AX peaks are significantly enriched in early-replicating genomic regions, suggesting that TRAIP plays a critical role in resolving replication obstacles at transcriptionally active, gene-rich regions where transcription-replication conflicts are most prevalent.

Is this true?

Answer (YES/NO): YES